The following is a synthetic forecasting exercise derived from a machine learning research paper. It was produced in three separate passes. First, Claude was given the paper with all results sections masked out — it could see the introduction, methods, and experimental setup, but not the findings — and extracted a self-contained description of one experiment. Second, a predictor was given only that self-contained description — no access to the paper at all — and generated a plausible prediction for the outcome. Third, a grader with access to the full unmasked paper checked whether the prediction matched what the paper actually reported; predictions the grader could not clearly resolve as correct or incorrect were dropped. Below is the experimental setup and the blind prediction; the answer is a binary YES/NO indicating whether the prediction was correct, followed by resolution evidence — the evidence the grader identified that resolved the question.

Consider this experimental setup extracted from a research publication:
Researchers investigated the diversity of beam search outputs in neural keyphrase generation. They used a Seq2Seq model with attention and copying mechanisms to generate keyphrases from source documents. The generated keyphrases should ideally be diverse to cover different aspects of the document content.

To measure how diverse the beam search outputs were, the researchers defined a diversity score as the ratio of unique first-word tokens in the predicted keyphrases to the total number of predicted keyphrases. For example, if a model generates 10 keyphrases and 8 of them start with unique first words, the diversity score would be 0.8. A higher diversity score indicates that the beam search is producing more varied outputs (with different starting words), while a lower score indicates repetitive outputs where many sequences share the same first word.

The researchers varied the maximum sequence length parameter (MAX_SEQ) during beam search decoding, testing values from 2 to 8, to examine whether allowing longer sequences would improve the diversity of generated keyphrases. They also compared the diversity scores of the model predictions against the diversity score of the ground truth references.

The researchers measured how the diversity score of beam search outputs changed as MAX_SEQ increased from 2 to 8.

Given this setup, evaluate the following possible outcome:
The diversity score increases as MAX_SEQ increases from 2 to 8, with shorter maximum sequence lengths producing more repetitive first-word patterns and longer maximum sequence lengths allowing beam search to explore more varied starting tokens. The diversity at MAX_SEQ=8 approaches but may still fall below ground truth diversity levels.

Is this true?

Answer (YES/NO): NO